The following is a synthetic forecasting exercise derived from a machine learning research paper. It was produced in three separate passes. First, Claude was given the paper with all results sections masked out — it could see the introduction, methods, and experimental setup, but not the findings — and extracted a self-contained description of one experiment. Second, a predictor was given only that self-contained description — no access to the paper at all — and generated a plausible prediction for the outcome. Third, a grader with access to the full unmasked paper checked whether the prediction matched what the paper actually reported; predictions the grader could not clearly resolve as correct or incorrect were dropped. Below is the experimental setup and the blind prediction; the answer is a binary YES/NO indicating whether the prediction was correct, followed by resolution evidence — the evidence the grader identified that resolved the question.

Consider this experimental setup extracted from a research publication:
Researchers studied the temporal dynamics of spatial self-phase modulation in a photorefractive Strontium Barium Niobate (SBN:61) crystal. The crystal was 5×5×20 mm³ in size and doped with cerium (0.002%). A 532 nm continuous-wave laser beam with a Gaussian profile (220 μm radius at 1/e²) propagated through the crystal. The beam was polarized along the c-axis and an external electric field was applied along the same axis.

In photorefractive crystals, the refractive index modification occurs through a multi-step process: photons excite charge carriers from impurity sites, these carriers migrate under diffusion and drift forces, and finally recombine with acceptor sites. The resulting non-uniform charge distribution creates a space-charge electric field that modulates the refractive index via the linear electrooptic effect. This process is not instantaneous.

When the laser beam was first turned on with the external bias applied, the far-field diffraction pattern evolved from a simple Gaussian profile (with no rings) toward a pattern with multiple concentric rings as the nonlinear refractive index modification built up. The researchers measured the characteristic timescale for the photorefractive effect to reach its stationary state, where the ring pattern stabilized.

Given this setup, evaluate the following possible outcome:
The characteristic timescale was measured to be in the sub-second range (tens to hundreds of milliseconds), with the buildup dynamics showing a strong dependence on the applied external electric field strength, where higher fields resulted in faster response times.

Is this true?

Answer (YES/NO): NO